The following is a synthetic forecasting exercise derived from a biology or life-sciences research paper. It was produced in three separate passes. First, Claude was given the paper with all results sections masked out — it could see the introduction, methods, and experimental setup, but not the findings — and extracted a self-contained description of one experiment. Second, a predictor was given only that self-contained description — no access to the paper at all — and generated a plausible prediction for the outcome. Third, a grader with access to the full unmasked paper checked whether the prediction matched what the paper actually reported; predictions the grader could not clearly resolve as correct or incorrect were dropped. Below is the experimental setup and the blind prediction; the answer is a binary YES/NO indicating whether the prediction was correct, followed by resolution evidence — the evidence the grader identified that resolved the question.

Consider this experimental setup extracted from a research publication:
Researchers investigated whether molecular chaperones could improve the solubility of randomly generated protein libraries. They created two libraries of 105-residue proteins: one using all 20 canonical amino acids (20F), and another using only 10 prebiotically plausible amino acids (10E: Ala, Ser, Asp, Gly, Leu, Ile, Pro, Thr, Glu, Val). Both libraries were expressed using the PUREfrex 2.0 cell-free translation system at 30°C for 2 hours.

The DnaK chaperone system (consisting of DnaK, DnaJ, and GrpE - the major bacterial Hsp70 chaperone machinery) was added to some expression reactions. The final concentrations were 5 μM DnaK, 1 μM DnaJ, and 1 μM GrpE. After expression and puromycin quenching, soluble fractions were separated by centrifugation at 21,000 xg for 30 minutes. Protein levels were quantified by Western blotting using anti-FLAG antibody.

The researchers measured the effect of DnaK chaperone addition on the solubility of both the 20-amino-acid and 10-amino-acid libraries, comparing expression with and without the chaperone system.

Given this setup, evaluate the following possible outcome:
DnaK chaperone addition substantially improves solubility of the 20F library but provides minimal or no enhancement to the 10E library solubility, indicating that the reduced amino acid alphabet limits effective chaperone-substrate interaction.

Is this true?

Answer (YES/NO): YES